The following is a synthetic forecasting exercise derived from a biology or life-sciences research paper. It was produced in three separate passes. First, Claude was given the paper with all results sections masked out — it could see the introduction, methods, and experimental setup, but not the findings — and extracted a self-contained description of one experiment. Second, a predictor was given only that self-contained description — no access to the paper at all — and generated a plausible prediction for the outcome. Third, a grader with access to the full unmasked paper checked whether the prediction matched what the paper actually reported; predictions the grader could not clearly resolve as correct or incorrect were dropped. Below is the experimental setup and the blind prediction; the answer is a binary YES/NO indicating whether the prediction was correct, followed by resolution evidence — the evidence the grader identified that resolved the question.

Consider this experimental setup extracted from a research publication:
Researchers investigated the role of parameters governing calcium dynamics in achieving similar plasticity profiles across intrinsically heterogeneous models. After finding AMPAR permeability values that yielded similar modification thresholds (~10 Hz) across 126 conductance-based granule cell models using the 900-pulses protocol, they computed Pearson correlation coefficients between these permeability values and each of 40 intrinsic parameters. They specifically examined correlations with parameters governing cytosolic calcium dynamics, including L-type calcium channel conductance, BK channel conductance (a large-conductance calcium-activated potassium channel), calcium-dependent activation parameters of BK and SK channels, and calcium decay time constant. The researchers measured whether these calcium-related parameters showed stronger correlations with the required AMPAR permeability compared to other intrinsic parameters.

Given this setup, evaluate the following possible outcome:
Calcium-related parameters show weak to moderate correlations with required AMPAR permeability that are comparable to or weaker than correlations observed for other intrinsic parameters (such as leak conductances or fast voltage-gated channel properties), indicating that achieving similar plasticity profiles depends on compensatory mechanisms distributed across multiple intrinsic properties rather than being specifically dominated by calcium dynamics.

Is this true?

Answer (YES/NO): NO